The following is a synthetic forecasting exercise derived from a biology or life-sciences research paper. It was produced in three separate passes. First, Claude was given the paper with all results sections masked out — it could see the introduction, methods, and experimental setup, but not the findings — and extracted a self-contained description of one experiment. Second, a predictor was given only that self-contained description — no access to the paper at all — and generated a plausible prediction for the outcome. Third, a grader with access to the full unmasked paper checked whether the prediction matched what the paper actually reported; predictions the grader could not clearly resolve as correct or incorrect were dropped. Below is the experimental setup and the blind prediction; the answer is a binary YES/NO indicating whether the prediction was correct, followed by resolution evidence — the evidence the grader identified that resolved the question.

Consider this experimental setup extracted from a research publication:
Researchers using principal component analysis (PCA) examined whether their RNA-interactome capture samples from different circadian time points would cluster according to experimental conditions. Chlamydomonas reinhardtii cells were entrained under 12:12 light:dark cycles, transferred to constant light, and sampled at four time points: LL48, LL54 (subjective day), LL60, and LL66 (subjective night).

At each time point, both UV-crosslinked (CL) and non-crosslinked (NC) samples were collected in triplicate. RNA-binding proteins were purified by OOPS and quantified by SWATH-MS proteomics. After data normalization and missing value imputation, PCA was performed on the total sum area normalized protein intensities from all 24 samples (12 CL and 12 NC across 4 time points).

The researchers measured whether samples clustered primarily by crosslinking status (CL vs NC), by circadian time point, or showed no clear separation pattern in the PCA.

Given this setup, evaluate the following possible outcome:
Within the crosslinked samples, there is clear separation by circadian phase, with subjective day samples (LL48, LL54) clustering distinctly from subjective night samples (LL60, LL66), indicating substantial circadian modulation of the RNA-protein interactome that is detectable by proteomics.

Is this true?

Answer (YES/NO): YES